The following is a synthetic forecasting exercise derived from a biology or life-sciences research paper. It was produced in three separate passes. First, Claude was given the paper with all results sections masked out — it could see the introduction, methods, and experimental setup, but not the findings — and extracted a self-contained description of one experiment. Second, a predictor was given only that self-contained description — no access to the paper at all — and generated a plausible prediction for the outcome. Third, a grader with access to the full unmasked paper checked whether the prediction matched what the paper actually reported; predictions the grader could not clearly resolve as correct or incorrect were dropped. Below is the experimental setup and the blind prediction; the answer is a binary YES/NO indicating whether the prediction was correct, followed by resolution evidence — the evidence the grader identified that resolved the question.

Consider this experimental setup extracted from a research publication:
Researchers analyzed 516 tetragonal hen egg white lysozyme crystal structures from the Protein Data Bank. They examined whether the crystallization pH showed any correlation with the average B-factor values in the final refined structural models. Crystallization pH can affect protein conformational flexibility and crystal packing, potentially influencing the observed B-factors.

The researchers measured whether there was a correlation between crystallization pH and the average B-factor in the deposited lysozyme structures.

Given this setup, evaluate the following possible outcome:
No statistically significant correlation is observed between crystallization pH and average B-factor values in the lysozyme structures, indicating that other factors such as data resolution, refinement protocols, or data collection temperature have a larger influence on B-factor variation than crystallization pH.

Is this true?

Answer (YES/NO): YES